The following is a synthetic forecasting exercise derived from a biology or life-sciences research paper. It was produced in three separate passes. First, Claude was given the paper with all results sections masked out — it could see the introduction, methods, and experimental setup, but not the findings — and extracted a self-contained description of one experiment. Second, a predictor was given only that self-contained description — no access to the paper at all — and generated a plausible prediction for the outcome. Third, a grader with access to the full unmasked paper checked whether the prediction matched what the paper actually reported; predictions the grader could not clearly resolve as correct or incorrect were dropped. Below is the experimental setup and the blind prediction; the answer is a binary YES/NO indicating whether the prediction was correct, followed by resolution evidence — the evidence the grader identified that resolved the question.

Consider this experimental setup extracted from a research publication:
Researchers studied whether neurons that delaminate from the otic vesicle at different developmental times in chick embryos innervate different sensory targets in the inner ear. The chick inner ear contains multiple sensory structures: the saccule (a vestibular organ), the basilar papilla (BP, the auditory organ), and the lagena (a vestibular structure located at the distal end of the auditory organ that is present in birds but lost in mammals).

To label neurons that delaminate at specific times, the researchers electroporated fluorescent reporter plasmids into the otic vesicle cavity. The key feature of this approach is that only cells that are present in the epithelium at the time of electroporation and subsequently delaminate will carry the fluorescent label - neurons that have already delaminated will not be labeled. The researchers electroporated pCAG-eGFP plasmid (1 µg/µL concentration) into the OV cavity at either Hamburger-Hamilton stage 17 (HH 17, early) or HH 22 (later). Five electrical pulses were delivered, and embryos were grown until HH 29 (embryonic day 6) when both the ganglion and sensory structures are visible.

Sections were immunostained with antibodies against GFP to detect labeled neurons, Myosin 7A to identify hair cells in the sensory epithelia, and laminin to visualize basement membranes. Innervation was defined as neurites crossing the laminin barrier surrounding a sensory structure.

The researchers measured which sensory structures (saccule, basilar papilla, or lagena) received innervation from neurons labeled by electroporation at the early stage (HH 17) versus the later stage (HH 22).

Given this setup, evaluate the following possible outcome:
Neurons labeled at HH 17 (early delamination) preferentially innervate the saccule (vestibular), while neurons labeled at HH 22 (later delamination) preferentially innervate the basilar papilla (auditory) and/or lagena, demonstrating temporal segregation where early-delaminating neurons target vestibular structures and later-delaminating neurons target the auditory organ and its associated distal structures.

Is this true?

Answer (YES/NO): NO